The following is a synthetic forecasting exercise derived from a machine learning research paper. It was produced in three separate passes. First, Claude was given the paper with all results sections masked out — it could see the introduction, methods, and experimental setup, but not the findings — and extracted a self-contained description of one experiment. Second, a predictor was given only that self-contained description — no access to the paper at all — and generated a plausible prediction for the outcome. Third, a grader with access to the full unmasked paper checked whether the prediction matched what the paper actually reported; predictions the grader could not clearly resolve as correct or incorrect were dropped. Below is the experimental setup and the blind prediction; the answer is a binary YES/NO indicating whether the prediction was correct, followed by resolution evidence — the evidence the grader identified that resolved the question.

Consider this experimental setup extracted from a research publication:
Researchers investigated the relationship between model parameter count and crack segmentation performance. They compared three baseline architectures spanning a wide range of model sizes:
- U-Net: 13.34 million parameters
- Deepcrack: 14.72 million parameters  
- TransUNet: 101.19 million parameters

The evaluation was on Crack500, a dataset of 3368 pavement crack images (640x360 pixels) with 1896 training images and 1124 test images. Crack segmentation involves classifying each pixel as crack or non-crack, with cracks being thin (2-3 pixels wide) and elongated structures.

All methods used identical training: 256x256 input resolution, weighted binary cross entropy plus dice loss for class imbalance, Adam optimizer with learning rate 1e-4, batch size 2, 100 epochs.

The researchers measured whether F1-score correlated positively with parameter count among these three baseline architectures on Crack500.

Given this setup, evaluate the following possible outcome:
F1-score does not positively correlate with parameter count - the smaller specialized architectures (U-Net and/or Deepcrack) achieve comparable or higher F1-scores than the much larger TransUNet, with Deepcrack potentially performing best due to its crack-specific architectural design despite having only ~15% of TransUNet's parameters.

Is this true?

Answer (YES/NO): YES